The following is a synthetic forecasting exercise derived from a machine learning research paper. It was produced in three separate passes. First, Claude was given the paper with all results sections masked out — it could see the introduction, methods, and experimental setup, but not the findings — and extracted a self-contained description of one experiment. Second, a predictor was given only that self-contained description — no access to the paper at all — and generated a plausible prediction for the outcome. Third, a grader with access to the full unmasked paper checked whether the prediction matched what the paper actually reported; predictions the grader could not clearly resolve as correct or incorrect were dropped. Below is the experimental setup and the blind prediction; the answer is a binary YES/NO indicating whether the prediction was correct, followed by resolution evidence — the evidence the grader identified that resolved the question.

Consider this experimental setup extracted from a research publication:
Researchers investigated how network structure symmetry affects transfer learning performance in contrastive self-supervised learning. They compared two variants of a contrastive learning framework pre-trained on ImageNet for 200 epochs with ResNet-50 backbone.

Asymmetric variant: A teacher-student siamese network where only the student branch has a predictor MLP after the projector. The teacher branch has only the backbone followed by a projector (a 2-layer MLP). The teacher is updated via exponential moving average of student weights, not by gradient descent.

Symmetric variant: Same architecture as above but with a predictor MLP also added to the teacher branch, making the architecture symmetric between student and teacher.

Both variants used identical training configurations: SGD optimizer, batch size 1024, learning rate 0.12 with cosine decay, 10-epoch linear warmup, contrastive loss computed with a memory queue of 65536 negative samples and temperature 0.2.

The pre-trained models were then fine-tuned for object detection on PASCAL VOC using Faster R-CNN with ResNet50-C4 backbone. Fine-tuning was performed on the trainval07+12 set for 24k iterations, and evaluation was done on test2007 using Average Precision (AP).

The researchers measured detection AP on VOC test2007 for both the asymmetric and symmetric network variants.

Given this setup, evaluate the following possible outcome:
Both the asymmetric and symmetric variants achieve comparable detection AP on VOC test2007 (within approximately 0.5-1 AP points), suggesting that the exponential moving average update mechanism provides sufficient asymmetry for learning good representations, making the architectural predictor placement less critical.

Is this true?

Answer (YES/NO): YES